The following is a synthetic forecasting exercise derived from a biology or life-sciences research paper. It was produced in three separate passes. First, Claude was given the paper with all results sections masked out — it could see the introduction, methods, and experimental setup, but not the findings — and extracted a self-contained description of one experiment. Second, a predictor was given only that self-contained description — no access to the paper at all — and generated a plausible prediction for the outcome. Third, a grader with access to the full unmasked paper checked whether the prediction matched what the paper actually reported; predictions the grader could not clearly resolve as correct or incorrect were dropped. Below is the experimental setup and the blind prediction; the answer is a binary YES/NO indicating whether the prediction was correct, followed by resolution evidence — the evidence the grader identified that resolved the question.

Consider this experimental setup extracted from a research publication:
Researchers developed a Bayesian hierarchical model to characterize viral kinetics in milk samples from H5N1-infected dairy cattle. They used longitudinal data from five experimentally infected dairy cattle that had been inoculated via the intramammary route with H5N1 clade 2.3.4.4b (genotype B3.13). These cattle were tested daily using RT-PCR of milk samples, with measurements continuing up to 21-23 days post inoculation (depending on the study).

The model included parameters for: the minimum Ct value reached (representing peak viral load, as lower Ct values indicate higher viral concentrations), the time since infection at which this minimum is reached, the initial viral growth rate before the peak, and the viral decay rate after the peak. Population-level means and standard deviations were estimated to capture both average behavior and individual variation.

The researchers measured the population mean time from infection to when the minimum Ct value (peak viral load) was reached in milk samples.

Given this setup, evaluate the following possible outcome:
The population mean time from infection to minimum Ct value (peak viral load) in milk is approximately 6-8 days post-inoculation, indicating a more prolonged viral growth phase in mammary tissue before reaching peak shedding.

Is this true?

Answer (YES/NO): NO